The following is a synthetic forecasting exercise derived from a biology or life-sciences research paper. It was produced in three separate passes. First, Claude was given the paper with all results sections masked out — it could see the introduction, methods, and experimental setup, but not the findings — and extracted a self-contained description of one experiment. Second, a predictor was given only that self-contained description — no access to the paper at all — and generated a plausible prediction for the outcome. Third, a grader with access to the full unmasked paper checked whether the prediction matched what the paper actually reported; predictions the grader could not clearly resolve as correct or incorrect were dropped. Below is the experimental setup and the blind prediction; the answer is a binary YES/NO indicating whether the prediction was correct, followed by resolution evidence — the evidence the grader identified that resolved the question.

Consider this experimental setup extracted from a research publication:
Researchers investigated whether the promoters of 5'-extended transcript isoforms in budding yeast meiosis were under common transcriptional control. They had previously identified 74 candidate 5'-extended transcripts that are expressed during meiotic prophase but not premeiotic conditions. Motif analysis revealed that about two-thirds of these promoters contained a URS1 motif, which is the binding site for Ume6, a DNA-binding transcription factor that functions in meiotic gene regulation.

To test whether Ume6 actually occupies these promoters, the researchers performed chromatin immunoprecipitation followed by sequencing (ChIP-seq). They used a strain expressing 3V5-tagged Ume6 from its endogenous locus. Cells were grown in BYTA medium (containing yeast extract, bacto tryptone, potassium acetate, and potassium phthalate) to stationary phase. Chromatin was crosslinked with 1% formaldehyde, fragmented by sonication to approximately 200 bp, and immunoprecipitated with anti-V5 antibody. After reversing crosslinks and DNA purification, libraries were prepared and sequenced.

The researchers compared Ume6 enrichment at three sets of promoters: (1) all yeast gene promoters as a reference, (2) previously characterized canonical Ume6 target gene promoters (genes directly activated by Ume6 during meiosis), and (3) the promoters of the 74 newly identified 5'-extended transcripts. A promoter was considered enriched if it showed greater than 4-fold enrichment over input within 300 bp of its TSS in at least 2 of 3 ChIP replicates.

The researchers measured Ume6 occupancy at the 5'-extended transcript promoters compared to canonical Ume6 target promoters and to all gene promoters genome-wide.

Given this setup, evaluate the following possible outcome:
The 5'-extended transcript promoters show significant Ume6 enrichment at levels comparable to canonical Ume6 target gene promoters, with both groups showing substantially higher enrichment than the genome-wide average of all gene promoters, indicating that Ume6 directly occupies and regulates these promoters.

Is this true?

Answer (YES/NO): YES